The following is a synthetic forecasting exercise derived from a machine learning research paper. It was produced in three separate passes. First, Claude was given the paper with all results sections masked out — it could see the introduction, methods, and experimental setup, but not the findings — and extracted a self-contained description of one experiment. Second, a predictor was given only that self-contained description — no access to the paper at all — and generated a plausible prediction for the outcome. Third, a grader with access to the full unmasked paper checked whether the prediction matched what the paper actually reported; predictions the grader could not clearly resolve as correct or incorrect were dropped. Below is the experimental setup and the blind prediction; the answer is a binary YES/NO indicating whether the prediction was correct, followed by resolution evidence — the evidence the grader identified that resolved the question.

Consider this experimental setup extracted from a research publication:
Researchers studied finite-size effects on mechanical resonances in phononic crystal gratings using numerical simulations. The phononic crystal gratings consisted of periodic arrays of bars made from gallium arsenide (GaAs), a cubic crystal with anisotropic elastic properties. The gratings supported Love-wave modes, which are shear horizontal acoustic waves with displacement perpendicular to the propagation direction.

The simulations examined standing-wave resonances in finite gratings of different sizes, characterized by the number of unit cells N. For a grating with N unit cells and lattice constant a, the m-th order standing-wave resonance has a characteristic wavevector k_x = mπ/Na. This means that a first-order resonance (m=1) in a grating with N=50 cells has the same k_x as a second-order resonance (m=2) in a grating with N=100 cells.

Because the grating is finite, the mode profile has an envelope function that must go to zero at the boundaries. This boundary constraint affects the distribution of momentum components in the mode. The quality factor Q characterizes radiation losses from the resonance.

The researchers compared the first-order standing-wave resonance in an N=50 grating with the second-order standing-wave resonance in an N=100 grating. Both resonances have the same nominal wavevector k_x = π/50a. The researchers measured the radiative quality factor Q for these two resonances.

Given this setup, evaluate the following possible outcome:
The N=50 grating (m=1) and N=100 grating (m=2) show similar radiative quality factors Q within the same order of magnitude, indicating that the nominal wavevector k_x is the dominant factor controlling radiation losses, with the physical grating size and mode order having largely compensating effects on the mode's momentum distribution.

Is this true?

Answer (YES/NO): NO